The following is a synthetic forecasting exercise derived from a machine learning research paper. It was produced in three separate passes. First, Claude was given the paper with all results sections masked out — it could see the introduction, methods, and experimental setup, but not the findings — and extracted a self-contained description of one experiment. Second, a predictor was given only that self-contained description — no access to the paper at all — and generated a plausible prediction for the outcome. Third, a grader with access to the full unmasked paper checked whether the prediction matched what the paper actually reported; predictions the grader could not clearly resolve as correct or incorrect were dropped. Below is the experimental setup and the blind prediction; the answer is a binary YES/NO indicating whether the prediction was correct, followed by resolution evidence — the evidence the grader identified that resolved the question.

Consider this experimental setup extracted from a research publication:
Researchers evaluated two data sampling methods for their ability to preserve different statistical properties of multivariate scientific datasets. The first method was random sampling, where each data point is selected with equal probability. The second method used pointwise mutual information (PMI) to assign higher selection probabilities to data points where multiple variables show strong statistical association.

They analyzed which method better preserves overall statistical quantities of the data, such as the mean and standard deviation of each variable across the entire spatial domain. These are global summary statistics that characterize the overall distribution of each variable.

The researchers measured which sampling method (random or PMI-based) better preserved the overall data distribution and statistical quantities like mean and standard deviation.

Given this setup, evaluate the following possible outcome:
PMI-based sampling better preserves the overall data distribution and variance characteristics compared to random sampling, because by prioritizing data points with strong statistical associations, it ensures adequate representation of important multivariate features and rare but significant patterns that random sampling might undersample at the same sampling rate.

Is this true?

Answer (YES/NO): NO